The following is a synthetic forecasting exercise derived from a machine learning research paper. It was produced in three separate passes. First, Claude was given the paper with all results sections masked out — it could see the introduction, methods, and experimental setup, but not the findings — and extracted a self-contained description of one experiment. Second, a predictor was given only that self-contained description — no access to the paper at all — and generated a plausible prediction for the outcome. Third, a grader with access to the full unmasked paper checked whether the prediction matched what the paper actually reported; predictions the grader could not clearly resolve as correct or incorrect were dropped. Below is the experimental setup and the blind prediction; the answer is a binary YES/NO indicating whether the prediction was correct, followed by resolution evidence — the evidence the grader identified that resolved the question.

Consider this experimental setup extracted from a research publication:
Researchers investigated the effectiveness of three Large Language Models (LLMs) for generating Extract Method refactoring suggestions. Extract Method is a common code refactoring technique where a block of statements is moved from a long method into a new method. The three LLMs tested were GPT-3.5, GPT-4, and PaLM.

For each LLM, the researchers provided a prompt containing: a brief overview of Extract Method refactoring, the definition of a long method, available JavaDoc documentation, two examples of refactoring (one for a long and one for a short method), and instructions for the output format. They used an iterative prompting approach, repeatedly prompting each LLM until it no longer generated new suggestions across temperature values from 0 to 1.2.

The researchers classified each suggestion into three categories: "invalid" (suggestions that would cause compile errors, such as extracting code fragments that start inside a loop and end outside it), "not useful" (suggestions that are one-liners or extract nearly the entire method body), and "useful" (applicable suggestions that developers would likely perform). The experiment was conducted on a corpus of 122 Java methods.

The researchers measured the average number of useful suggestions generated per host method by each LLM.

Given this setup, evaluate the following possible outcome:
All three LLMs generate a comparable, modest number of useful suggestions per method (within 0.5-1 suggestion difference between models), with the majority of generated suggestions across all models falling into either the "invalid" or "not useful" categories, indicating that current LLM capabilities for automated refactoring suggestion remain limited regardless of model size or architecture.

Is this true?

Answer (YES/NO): NO